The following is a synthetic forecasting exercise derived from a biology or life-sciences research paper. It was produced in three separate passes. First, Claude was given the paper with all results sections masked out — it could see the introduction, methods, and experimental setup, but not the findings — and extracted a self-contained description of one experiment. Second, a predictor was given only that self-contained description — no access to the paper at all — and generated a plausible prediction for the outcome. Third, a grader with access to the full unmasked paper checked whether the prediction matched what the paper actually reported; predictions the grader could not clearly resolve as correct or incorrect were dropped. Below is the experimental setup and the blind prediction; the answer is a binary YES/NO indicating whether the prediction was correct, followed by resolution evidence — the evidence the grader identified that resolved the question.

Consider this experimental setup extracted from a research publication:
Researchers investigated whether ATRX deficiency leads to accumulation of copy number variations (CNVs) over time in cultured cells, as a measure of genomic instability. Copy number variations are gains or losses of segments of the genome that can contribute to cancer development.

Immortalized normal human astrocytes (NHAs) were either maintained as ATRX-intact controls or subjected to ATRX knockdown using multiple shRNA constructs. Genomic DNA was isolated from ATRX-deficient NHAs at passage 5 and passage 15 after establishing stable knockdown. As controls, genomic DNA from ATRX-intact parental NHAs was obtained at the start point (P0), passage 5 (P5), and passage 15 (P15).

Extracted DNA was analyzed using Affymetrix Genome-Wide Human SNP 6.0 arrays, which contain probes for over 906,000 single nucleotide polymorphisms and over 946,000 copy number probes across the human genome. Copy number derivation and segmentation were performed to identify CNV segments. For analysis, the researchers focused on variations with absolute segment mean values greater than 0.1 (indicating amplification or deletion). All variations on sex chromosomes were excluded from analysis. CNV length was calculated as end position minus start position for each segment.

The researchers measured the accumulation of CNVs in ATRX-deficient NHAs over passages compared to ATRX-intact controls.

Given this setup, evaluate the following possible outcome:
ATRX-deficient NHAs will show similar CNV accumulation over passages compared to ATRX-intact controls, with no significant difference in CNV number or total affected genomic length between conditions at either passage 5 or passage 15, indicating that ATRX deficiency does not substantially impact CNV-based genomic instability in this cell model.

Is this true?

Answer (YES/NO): NO